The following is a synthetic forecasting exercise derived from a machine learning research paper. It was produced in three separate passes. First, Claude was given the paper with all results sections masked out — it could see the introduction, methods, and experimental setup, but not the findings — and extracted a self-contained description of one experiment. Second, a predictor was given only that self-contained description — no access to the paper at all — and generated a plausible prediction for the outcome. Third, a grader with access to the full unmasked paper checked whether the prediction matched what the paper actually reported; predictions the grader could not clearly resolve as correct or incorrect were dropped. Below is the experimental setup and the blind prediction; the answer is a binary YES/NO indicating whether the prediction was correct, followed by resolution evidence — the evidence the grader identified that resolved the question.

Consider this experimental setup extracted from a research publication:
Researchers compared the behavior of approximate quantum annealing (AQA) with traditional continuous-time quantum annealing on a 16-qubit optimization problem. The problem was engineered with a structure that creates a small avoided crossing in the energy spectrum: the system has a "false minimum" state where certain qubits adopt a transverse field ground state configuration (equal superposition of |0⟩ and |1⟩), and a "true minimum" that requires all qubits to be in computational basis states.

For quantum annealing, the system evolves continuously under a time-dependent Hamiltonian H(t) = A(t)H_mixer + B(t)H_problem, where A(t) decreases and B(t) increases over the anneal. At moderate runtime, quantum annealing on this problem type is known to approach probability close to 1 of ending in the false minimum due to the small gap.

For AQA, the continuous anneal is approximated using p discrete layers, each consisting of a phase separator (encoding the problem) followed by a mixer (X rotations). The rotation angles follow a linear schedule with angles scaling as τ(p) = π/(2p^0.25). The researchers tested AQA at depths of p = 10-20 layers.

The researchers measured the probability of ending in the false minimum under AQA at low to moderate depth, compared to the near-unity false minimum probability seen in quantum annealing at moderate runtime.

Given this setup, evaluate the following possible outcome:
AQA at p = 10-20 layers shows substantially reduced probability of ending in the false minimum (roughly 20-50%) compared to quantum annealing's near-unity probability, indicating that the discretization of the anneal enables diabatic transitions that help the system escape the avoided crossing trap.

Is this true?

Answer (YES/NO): YES